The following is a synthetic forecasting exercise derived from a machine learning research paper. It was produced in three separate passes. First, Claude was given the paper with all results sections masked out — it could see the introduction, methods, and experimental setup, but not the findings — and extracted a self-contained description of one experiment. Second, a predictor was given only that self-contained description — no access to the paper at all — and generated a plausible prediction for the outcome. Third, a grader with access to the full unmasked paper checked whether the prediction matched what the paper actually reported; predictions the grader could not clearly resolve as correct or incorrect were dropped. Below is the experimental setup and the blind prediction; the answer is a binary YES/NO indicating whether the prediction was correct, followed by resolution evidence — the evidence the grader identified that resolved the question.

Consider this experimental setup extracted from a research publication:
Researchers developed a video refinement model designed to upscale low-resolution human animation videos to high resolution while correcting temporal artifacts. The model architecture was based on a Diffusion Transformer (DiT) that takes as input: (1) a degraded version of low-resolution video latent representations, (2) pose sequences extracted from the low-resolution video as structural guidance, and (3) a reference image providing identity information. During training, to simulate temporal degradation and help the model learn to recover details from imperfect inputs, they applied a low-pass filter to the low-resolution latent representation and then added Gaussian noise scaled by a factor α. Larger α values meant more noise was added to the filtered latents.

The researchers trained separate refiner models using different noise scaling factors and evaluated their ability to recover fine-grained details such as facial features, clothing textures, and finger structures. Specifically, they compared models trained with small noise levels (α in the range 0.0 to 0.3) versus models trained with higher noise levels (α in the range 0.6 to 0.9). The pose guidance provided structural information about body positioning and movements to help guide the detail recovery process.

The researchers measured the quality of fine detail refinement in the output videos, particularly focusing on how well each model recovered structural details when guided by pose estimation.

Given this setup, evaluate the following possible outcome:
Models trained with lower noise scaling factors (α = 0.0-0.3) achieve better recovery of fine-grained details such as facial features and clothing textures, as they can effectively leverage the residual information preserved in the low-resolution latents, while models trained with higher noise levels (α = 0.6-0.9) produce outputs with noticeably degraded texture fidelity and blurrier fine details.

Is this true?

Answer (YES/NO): NO